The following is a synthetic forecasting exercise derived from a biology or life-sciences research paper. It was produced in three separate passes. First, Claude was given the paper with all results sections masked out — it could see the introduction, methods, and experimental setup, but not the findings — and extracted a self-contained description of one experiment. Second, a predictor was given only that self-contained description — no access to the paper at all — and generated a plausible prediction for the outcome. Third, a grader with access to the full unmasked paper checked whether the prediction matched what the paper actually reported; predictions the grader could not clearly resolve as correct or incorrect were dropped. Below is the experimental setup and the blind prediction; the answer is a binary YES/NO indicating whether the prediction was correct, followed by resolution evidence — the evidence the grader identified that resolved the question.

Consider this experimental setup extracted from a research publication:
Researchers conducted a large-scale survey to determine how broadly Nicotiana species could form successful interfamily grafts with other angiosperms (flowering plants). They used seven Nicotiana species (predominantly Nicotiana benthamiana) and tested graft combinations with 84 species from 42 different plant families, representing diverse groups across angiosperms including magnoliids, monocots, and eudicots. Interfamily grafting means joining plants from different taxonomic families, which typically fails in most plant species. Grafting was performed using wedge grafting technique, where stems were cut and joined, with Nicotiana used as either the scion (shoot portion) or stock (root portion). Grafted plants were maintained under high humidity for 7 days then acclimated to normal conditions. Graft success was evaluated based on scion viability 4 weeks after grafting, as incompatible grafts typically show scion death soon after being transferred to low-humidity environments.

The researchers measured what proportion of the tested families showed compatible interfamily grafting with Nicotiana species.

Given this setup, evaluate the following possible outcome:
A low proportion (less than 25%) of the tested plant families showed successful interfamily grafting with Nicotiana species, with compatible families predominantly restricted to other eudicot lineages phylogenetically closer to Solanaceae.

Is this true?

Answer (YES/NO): NO